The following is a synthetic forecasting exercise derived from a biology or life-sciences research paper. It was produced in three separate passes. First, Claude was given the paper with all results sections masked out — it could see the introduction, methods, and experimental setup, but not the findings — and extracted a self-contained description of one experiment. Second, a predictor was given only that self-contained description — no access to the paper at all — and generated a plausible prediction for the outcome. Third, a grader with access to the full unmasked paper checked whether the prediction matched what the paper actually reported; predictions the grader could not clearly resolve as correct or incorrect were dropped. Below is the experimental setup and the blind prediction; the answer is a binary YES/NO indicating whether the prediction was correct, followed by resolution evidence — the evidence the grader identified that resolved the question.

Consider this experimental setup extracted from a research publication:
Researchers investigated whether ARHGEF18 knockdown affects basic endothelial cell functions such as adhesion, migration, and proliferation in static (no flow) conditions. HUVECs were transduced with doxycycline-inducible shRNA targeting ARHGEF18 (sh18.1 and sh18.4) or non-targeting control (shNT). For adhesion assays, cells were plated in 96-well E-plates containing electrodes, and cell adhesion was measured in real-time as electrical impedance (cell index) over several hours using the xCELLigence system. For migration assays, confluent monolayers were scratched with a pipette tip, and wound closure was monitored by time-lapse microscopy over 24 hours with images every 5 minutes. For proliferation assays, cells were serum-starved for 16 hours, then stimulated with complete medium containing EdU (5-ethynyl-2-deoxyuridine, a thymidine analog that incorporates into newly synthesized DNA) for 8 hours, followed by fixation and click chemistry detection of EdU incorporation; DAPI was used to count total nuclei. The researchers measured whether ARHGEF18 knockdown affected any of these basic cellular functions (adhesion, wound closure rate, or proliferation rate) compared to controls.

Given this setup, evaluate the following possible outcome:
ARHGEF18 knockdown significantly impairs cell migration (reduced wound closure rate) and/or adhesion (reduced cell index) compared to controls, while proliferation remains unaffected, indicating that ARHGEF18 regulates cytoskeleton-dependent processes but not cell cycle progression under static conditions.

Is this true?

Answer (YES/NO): YES